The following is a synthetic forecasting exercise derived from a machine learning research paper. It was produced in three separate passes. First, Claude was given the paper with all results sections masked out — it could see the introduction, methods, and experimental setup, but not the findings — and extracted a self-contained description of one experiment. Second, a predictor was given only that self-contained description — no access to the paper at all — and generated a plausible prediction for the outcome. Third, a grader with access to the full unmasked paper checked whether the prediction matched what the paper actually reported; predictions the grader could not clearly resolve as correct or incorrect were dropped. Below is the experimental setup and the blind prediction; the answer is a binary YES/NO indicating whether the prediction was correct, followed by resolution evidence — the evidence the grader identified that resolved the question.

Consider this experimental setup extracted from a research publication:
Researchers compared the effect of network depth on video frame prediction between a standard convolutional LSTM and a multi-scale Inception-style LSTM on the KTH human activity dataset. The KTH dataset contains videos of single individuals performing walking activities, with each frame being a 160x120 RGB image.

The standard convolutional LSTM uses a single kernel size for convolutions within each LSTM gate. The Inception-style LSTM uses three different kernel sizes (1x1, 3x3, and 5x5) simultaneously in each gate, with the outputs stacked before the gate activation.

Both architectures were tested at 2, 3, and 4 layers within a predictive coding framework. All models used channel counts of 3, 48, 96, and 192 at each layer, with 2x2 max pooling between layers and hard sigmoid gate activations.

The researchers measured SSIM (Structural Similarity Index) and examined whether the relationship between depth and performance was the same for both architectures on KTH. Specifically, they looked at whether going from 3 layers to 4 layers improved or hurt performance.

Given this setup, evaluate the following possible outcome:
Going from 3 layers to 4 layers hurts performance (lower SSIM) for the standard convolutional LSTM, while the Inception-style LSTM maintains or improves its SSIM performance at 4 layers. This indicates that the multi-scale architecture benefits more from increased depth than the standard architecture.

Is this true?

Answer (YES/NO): NO